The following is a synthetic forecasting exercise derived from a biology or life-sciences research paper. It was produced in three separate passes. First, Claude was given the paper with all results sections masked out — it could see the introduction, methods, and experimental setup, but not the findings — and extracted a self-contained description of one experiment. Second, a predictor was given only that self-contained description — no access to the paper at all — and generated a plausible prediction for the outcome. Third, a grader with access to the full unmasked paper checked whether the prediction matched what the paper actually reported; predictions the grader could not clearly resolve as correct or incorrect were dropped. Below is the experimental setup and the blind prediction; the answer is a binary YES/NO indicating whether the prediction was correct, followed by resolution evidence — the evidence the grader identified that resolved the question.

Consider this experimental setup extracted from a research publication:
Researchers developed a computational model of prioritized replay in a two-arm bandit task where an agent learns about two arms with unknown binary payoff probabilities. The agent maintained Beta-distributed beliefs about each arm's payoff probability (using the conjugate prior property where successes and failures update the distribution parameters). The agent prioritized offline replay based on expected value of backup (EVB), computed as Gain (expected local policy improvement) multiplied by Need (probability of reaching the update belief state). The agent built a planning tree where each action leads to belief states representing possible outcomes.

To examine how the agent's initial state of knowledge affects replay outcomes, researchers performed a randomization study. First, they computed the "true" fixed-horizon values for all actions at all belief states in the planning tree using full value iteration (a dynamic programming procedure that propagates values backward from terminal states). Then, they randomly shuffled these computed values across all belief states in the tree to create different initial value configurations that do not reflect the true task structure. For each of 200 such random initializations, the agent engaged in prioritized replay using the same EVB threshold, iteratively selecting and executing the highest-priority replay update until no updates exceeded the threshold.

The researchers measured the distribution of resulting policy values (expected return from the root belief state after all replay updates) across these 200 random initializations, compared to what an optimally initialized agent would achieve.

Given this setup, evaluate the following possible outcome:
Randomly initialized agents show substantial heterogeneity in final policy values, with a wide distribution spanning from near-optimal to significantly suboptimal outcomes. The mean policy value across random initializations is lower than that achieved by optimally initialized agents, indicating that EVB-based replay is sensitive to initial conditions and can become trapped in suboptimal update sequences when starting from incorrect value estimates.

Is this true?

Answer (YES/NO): YES